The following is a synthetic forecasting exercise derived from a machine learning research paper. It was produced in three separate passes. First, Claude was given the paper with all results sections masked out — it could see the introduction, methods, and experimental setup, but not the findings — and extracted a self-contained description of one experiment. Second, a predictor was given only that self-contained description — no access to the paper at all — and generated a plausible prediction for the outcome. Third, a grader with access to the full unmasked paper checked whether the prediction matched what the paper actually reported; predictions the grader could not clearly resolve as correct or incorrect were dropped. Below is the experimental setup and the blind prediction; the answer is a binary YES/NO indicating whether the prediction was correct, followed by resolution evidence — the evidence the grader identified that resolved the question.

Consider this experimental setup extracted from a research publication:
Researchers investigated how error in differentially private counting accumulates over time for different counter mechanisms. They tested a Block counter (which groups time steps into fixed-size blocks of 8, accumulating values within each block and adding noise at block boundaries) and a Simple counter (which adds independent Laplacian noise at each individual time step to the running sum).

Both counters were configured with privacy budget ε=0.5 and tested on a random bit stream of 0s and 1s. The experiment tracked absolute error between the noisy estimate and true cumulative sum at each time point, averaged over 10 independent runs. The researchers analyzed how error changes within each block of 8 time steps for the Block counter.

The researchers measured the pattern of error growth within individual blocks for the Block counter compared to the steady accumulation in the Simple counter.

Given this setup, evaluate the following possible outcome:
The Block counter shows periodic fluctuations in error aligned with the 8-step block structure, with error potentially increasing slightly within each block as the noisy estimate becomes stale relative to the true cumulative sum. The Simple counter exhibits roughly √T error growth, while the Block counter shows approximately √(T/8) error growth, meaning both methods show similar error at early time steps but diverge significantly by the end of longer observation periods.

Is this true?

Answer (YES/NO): NO